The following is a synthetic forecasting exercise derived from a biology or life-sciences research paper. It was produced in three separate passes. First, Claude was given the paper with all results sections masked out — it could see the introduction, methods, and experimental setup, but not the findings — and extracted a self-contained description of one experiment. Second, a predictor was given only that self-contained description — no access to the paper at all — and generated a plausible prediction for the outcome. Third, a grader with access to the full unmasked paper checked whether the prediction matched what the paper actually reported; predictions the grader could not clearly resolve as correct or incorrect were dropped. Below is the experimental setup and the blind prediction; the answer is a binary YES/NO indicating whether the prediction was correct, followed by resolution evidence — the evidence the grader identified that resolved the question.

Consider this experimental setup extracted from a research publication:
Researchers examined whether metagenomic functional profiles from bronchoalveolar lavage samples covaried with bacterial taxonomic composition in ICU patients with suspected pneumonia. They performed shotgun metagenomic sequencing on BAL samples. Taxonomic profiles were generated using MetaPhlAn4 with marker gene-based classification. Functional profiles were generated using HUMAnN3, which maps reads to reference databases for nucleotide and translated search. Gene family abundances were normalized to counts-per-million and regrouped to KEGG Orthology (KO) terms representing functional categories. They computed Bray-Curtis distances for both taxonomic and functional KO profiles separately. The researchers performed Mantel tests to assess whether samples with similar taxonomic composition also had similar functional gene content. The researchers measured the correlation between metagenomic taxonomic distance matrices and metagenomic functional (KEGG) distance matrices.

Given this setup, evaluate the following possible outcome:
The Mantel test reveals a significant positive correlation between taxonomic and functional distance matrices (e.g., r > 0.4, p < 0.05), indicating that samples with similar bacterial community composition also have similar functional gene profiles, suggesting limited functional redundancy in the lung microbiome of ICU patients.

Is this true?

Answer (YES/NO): YES